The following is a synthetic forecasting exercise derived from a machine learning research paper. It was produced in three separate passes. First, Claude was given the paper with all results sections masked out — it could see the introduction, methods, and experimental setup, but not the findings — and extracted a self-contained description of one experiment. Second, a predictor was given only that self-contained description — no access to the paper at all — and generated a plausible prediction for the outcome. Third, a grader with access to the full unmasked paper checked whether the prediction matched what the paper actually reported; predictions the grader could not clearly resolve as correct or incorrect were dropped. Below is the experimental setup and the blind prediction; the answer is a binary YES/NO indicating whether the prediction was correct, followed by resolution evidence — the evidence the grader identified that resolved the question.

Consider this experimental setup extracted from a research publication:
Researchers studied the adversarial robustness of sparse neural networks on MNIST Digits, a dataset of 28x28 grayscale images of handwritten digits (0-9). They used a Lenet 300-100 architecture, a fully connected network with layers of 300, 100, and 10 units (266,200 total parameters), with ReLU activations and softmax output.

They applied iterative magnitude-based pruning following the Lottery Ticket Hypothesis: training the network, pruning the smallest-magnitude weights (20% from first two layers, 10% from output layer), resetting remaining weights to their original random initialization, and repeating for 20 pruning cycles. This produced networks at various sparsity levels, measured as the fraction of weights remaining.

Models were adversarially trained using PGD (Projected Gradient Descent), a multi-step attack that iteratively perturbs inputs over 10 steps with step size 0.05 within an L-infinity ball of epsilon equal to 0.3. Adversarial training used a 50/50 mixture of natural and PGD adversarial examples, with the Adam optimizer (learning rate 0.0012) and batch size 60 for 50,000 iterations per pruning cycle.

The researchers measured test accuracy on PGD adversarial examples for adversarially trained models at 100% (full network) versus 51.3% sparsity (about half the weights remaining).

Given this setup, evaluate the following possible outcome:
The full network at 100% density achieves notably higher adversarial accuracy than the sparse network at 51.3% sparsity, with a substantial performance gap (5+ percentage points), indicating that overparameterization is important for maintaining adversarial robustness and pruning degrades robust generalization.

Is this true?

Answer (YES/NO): NO